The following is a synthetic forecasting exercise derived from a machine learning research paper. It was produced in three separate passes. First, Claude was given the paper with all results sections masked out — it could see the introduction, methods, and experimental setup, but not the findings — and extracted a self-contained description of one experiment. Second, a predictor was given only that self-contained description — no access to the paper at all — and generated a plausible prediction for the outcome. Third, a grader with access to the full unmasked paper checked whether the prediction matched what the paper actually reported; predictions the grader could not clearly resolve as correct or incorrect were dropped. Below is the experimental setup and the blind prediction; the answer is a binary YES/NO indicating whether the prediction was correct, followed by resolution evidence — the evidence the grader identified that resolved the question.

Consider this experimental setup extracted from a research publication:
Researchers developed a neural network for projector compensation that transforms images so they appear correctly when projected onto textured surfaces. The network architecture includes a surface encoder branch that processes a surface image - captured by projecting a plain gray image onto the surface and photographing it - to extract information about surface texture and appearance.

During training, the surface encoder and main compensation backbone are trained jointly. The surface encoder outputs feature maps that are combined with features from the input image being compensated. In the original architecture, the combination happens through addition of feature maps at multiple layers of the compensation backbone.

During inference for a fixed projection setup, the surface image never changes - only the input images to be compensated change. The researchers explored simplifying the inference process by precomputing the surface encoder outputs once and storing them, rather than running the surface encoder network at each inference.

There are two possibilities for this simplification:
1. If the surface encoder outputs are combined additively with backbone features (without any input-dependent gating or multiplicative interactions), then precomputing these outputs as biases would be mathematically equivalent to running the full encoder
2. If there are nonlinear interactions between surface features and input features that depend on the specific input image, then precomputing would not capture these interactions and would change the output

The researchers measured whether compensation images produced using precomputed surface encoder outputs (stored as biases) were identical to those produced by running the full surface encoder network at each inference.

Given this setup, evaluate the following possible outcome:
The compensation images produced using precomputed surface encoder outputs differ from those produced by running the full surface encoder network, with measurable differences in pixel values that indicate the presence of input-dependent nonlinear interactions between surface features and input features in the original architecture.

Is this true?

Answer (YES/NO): NO